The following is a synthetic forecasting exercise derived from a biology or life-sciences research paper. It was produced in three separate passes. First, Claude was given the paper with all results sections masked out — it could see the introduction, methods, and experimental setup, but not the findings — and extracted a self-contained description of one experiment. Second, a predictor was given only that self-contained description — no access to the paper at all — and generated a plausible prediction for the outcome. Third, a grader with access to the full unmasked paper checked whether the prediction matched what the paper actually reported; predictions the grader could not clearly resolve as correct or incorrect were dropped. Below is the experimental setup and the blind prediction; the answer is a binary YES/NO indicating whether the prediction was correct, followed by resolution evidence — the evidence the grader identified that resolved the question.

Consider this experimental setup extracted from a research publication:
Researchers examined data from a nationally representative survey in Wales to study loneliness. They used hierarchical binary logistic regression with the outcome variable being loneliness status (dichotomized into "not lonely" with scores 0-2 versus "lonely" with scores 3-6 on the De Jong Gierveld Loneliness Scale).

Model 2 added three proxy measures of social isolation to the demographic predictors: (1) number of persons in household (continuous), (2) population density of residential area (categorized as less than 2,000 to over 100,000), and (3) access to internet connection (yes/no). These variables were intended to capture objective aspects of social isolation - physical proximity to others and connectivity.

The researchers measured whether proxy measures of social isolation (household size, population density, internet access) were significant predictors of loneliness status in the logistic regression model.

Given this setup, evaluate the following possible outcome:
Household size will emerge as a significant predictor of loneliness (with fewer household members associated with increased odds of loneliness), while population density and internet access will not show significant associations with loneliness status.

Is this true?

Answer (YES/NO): NO